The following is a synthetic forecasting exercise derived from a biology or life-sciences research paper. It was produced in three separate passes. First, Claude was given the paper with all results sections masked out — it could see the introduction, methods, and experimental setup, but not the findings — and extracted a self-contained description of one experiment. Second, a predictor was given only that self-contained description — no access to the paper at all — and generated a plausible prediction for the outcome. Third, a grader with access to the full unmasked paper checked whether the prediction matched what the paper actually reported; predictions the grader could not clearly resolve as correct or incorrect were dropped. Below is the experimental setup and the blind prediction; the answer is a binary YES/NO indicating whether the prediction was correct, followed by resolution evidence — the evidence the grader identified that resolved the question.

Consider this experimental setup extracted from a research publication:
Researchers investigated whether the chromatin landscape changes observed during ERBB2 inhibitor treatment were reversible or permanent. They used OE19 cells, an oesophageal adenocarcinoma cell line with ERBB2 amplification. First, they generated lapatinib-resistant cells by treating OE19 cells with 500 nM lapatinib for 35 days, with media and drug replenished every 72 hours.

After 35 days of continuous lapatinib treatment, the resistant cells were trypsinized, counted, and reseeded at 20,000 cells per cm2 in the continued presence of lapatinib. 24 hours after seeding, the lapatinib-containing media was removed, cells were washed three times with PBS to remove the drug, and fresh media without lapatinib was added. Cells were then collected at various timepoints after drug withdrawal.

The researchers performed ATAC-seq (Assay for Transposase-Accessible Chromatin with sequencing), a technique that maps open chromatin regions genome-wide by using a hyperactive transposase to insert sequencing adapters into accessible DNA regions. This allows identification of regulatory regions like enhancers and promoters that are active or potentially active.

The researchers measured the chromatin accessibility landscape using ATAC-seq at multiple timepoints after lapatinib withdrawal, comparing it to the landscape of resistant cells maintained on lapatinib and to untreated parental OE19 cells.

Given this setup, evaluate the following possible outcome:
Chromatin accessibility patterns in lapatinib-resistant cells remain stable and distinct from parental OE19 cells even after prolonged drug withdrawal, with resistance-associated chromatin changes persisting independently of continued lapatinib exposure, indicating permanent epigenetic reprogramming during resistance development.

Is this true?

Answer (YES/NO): NO